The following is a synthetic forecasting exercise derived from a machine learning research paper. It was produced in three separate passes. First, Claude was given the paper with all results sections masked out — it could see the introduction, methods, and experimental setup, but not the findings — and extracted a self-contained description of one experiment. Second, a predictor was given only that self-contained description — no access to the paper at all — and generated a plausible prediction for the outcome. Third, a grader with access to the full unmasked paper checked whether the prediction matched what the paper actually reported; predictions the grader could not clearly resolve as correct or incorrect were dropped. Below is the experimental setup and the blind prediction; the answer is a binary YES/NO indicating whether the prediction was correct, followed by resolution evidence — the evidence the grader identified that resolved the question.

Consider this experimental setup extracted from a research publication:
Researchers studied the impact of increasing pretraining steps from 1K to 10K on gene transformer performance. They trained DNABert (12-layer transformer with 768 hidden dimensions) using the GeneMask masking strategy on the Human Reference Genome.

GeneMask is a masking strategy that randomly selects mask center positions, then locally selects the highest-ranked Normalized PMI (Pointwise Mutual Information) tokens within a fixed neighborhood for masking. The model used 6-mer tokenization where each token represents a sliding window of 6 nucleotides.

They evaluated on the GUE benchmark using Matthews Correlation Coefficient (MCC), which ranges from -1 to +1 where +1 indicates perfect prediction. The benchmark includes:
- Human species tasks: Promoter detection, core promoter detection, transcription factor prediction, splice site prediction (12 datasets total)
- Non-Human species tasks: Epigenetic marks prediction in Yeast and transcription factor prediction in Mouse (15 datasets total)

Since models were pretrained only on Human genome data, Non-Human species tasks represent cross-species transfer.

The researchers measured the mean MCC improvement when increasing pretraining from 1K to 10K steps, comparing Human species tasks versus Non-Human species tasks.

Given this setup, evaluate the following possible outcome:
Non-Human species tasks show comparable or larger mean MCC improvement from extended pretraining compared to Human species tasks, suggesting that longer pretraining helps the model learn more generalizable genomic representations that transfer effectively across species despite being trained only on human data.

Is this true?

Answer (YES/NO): NO